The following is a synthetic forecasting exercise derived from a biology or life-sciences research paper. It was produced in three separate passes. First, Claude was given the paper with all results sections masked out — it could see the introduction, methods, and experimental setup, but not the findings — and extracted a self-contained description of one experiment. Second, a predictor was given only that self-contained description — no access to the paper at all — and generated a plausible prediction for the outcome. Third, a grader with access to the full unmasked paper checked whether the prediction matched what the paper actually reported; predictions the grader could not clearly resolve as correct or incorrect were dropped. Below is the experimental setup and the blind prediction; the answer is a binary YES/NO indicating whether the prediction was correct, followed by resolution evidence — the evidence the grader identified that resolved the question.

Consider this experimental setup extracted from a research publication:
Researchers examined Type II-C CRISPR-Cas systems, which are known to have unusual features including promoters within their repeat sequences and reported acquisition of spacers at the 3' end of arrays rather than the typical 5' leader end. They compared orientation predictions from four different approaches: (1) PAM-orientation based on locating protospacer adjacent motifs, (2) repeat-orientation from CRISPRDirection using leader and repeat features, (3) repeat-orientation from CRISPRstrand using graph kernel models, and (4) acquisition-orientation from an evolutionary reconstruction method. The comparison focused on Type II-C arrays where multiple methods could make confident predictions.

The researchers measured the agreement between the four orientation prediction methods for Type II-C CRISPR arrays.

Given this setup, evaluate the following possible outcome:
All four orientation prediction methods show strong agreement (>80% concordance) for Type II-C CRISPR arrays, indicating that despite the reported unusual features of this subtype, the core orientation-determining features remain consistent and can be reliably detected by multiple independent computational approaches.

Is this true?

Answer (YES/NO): NO